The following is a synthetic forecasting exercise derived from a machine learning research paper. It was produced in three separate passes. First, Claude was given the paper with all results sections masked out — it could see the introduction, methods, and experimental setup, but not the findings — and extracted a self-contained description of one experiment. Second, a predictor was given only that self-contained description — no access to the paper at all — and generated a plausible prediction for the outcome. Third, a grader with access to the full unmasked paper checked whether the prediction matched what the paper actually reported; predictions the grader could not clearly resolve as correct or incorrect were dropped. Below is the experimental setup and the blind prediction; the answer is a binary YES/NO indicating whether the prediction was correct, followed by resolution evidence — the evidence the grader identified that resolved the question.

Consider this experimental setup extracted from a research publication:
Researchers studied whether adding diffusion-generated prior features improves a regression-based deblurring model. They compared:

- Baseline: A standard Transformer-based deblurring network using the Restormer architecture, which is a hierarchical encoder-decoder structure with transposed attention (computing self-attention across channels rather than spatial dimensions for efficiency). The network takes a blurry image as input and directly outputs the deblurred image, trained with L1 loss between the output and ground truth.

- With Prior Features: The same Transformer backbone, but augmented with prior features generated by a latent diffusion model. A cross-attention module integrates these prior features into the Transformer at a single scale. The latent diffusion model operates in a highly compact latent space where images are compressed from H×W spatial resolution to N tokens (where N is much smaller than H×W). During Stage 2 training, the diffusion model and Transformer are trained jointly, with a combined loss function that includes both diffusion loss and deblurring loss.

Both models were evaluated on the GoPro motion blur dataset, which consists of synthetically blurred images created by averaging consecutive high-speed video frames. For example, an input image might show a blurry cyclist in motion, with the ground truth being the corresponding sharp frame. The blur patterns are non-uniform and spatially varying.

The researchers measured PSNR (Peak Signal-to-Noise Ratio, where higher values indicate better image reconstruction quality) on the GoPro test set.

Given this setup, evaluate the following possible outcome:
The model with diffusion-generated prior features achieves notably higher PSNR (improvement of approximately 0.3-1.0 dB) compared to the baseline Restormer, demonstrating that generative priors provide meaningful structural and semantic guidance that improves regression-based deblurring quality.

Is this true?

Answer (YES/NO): NO